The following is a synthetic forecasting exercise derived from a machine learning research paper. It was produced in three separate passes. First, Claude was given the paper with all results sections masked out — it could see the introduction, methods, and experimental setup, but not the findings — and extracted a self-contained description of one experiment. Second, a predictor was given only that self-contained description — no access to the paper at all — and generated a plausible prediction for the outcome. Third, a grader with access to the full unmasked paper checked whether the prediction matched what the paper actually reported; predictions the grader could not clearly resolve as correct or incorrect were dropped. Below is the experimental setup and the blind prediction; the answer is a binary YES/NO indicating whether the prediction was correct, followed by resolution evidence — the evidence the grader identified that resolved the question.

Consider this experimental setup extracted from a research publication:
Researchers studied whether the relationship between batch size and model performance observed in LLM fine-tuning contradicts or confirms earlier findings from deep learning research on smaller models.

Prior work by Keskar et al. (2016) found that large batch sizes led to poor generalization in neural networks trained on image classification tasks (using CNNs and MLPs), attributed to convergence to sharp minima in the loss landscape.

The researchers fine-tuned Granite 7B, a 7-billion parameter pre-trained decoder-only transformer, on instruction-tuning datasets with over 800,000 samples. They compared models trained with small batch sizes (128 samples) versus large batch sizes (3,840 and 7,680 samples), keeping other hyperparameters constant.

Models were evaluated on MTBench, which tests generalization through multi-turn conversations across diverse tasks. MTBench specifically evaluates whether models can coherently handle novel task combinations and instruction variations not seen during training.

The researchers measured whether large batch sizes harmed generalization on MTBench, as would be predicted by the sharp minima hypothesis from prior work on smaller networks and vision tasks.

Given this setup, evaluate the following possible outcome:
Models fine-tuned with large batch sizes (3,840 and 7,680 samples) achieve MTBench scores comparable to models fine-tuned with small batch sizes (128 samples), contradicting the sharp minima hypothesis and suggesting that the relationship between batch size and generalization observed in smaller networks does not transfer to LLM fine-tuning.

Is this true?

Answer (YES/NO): NO